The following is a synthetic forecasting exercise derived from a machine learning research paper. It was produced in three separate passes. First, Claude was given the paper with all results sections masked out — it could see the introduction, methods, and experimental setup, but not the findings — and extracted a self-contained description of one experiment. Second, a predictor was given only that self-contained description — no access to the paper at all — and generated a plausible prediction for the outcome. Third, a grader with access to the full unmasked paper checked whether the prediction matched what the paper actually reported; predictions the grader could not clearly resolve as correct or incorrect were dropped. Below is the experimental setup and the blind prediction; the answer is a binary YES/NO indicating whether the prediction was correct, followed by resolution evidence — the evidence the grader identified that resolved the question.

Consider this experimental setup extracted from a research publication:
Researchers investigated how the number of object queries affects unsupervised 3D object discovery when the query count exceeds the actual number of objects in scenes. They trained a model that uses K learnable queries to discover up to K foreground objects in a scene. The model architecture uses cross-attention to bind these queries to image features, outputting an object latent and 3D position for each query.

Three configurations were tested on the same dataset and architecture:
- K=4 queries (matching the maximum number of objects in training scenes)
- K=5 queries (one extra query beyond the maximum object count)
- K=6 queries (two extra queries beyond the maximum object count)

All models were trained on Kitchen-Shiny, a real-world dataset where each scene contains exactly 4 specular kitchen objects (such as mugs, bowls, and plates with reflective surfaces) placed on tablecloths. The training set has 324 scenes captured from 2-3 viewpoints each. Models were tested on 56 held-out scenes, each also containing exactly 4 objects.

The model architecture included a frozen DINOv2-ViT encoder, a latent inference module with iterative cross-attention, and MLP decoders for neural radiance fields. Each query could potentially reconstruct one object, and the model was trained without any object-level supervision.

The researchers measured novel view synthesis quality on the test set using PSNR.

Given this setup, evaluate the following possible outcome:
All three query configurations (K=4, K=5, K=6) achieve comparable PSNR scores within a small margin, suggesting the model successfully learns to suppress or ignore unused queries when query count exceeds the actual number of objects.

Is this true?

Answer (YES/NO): YES